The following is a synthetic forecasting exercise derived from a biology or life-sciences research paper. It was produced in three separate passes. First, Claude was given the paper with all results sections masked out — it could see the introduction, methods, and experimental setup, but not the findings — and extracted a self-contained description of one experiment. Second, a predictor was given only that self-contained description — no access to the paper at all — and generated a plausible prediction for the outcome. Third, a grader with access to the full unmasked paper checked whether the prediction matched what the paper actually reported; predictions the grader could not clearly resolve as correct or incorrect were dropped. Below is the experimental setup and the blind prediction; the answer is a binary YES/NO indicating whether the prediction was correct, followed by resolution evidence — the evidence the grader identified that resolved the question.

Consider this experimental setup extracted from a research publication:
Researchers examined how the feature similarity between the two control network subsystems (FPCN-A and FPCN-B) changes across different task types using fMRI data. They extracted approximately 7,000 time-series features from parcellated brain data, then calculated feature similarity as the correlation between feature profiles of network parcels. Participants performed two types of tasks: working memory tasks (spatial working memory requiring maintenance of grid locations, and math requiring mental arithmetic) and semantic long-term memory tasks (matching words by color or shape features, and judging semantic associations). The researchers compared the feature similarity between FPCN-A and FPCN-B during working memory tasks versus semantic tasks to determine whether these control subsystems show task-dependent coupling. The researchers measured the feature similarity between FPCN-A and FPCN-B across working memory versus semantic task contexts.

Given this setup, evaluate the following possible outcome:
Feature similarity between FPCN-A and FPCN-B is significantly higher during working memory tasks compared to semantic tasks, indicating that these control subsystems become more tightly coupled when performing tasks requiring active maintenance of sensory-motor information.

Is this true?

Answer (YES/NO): NO